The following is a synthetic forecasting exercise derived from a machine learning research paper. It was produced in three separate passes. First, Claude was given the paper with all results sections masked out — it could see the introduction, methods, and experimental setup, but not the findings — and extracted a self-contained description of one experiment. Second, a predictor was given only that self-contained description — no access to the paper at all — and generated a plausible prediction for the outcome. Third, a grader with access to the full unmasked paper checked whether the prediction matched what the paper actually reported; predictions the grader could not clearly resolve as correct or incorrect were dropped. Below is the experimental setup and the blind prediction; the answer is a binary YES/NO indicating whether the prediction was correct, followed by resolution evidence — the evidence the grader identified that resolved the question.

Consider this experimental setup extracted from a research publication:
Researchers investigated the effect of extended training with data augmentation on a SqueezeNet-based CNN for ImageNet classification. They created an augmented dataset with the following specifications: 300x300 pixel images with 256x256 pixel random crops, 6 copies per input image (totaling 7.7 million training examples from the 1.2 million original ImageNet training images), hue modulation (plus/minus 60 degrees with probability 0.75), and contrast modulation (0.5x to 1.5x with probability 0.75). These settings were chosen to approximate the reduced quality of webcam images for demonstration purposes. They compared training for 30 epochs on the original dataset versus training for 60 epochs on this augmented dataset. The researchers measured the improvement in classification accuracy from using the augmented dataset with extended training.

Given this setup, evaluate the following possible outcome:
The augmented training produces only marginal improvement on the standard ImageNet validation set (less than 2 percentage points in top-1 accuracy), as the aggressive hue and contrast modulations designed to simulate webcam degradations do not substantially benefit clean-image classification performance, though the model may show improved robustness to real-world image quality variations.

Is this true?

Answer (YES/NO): NO